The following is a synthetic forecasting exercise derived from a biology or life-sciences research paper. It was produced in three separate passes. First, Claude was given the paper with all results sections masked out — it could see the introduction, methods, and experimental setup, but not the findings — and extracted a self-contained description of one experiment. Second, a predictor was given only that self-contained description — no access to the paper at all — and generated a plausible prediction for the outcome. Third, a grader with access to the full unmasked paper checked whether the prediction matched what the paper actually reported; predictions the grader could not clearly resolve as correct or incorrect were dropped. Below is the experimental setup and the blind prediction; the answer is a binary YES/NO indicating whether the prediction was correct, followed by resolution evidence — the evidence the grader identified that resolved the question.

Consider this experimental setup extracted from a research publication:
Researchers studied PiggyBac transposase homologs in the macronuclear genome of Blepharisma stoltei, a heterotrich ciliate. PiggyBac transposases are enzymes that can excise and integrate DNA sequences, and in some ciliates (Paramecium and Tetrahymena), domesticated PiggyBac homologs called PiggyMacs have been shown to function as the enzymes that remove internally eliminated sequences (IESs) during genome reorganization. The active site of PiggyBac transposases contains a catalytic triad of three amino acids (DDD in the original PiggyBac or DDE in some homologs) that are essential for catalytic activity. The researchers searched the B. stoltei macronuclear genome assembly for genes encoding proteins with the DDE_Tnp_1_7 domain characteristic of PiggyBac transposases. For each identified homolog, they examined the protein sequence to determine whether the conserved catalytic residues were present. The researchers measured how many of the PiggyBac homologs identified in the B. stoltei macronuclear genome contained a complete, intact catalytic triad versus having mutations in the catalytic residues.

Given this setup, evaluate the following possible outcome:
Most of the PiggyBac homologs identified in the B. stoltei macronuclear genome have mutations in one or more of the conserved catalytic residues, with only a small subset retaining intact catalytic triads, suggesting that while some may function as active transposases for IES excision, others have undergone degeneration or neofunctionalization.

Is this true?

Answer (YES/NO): YES